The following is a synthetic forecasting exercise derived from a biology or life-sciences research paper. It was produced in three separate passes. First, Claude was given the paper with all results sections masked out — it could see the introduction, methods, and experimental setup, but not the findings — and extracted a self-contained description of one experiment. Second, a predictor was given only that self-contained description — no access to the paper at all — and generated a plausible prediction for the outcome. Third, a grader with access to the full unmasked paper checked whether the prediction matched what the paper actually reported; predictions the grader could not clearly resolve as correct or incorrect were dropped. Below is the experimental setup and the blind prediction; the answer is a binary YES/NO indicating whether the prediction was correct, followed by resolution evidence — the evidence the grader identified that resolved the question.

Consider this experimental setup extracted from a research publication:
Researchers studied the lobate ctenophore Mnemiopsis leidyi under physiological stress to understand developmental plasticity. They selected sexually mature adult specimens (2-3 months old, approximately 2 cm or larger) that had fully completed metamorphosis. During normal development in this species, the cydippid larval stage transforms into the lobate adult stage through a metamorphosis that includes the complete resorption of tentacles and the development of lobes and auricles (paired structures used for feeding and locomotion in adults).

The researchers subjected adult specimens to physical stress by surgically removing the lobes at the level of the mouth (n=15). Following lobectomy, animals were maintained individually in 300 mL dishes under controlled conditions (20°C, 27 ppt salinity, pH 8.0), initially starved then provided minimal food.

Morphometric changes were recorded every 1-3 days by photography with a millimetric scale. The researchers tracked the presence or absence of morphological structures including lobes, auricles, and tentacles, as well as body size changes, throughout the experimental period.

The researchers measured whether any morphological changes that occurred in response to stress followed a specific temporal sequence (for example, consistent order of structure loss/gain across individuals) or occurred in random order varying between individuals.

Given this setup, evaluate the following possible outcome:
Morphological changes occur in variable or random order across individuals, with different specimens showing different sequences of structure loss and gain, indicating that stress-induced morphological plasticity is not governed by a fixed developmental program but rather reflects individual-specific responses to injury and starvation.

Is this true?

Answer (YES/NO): NO